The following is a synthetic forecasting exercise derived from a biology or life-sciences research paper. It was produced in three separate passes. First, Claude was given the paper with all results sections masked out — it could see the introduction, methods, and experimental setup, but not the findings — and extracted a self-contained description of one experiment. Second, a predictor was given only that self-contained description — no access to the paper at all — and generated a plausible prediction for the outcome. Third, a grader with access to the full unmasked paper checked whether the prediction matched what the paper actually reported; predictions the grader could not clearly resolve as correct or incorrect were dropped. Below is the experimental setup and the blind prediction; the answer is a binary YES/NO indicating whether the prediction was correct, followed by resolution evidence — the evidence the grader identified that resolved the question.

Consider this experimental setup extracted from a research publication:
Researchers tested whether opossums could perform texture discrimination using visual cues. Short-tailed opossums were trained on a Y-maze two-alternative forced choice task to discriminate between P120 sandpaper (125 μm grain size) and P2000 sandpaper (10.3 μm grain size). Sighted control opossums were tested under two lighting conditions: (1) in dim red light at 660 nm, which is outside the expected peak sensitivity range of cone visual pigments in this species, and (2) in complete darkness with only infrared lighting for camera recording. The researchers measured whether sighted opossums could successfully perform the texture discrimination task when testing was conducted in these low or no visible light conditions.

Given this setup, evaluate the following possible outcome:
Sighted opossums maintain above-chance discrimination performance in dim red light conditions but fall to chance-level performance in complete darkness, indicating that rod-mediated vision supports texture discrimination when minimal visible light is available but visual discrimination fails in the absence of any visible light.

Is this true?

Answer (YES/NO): NO